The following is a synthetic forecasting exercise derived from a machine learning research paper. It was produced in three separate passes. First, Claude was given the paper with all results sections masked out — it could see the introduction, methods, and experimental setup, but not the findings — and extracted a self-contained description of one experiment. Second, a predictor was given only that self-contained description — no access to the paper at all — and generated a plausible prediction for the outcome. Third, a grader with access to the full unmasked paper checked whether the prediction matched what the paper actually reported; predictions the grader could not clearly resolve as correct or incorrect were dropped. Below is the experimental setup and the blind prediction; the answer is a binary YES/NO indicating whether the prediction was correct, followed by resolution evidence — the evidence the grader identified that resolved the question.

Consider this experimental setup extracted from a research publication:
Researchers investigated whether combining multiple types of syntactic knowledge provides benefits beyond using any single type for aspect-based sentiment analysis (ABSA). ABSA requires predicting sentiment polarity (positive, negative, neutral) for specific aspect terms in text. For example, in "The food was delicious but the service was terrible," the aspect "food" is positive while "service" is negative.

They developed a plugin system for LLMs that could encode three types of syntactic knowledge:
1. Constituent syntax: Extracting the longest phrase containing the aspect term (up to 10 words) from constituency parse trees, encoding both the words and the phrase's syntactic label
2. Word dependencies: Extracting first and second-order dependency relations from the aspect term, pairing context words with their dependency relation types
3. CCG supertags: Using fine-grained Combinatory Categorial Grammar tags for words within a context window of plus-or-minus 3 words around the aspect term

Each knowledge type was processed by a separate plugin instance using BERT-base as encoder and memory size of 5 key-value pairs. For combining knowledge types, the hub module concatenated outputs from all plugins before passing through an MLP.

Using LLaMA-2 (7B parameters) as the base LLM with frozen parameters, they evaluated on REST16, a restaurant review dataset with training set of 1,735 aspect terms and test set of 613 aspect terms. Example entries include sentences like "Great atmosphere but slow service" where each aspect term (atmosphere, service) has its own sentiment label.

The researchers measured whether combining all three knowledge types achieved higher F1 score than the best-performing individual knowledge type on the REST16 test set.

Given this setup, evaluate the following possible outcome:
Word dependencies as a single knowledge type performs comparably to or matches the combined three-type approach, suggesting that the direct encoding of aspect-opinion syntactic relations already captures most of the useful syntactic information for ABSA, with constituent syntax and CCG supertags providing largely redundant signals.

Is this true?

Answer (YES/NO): NO